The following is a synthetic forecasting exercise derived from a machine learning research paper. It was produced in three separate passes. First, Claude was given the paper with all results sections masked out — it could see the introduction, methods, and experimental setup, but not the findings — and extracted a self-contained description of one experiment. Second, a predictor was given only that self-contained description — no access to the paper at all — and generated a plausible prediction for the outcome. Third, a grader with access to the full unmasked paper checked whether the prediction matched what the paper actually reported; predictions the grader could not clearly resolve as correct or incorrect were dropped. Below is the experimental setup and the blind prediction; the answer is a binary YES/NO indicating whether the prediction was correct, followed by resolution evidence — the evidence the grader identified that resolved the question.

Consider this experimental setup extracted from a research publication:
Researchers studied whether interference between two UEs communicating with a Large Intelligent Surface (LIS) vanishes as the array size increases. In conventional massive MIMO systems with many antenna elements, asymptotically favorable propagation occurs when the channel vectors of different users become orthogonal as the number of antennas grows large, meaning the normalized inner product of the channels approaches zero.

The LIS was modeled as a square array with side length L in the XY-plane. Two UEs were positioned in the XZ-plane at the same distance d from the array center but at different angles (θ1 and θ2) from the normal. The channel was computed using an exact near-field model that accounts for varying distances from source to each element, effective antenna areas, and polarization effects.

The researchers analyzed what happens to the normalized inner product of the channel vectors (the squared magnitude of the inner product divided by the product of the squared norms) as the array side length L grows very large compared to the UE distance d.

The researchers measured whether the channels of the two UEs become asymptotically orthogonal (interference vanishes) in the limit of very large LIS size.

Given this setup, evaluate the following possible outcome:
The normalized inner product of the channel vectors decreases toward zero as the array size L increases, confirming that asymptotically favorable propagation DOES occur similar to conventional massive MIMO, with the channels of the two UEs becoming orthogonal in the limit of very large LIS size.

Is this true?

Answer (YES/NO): NO